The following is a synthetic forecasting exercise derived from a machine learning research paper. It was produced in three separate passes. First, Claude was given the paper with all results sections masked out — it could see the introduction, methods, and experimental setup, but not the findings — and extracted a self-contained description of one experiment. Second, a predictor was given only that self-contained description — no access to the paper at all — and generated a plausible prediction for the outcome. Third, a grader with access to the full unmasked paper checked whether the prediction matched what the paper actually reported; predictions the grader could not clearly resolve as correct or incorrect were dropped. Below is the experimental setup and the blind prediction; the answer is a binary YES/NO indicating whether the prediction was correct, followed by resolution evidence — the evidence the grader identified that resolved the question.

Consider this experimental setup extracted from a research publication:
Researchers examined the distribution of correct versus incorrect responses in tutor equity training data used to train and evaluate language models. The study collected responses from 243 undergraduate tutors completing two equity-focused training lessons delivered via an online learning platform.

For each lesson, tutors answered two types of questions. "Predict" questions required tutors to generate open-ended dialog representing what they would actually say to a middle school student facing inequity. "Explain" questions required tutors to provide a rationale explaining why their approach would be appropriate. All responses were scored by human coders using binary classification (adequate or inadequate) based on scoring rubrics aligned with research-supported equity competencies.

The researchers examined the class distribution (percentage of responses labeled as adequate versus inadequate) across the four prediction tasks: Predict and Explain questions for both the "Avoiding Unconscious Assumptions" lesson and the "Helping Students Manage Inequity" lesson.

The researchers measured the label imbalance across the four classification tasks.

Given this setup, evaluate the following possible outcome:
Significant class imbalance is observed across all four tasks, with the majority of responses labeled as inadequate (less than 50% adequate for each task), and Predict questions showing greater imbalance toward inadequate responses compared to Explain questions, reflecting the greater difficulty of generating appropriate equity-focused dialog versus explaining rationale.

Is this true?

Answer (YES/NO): NO